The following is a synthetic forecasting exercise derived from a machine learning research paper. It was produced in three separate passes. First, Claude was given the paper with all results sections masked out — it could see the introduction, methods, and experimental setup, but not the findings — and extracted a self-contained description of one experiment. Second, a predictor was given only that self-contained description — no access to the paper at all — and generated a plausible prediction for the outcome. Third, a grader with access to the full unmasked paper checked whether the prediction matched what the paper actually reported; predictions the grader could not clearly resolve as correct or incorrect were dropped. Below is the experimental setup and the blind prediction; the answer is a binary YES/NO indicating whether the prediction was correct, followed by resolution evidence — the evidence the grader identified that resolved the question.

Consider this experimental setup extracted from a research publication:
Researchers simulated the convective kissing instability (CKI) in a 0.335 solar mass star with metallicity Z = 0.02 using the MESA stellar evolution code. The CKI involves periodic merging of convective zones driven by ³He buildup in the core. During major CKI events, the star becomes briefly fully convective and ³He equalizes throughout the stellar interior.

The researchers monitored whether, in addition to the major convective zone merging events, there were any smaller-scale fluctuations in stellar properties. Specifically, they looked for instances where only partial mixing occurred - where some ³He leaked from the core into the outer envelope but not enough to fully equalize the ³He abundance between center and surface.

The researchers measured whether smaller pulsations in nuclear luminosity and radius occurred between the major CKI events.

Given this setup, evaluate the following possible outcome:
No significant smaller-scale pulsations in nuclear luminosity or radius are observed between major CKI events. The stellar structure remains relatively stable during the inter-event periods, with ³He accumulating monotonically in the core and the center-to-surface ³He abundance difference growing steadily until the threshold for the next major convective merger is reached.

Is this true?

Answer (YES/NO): NO